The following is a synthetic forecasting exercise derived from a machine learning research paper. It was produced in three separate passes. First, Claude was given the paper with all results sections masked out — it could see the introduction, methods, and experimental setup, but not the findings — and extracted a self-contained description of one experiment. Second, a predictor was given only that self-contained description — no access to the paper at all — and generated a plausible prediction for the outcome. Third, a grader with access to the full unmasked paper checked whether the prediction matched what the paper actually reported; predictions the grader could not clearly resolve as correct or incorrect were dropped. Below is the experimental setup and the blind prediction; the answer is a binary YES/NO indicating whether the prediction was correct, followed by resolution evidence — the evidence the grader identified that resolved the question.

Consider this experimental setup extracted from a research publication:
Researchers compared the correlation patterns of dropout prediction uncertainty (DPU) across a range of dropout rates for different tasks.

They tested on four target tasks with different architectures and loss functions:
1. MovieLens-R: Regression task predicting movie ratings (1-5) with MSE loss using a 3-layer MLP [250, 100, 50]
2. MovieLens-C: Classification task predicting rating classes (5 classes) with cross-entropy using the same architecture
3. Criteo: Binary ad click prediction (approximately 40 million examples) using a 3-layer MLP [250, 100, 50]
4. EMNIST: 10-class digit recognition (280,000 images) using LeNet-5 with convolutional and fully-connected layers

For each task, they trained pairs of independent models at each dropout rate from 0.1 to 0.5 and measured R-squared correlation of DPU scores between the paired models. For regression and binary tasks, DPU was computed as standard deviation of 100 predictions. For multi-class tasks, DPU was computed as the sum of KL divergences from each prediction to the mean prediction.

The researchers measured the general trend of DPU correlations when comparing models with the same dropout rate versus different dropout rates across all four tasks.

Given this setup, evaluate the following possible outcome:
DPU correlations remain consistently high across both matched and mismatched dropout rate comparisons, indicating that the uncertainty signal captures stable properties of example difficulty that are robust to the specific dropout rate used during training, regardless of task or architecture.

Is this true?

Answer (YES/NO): NO